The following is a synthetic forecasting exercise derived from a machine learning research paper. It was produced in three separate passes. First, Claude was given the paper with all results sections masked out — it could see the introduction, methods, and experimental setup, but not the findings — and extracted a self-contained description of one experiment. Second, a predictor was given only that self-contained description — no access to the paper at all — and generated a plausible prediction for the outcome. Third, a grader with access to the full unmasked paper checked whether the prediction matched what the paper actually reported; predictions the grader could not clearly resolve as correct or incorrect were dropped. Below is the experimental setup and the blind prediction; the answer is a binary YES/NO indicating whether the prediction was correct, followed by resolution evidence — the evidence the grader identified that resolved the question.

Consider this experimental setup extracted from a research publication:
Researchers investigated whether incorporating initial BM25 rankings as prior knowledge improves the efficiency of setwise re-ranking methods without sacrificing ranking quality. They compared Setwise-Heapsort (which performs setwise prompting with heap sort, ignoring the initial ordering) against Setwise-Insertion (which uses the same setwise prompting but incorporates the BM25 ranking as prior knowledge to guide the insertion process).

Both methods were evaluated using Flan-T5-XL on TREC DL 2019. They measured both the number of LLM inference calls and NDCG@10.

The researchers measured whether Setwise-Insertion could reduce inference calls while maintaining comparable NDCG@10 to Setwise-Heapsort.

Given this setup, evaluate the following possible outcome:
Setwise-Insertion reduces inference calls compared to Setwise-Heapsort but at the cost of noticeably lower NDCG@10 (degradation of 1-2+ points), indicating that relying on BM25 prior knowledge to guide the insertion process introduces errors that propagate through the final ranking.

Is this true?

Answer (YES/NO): NO